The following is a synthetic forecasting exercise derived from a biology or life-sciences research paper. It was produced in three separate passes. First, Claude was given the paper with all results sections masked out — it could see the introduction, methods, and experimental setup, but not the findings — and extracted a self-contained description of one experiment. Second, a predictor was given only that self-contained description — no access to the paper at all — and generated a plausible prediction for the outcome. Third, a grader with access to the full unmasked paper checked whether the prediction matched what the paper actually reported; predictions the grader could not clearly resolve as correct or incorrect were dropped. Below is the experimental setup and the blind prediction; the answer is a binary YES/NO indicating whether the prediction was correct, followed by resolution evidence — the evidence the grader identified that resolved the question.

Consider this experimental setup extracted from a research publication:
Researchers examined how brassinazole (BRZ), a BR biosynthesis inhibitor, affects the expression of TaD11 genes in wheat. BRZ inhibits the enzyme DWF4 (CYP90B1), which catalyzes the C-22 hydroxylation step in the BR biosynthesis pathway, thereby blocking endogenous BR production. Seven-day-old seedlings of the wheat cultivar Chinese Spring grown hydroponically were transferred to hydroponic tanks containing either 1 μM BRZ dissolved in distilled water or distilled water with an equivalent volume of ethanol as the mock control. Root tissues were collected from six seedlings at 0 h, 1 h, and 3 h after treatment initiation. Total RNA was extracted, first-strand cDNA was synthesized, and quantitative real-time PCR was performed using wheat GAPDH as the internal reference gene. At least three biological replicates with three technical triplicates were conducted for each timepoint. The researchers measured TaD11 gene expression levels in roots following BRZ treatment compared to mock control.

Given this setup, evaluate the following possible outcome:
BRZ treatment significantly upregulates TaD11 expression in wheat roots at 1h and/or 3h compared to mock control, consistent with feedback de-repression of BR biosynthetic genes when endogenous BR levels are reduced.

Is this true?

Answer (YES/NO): NO